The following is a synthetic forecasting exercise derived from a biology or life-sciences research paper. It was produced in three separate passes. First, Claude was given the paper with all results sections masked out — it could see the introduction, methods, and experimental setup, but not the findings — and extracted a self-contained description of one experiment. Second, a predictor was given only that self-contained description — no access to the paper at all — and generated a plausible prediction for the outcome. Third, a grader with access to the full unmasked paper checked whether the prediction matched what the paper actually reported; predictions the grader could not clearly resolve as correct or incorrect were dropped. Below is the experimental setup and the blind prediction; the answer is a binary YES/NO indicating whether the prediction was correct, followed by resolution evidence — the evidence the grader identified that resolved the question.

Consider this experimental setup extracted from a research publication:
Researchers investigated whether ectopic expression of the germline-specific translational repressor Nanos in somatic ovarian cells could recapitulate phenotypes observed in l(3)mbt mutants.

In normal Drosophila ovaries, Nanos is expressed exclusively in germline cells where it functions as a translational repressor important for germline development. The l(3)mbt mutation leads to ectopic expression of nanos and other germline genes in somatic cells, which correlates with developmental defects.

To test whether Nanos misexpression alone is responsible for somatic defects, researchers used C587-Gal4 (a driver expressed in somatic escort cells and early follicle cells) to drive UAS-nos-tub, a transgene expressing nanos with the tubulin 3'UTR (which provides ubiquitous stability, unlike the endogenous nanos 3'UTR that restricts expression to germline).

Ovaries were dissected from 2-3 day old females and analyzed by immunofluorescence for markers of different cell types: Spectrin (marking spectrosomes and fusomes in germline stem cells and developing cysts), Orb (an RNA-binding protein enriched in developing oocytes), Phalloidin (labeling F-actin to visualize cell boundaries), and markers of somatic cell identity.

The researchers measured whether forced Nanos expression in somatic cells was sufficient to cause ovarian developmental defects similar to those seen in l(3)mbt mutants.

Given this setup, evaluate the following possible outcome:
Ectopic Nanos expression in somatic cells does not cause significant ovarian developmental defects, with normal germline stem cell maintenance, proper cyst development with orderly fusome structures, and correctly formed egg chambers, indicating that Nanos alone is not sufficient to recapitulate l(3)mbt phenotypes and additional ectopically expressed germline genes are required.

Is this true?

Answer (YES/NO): NO